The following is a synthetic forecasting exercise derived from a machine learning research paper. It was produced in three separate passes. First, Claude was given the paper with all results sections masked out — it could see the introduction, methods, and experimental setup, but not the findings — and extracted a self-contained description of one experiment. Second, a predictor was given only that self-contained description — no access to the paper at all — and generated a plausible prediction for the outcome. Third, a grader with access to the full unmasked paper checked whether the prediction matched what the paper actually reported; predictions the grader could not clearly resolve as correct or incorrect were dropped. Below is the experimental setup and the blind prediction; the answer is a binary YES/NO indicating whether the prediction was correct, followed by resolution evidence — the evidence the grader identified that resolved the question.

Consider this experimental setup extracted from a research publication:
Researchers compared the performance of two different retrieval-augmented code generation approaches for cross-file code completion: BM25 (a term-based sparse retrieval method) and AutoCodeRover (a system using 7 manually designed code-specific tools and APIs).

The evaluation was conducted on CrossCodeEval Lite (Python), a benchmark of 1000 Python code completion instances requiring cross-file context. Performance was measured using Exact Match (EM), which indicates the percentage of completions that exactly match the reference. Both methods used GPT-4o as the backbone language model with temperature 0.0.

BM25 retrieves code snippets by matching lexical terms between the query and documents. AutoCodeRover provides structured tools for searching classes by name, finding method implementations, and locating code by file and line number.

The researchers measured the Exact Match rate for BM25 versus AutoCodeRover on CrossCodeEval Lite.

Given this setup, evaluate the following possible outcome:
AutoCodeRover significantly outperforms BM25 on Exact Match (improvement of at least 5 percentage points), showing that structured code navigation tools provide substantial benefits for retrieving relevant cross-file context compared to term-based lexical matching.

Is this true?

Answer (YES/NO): NO